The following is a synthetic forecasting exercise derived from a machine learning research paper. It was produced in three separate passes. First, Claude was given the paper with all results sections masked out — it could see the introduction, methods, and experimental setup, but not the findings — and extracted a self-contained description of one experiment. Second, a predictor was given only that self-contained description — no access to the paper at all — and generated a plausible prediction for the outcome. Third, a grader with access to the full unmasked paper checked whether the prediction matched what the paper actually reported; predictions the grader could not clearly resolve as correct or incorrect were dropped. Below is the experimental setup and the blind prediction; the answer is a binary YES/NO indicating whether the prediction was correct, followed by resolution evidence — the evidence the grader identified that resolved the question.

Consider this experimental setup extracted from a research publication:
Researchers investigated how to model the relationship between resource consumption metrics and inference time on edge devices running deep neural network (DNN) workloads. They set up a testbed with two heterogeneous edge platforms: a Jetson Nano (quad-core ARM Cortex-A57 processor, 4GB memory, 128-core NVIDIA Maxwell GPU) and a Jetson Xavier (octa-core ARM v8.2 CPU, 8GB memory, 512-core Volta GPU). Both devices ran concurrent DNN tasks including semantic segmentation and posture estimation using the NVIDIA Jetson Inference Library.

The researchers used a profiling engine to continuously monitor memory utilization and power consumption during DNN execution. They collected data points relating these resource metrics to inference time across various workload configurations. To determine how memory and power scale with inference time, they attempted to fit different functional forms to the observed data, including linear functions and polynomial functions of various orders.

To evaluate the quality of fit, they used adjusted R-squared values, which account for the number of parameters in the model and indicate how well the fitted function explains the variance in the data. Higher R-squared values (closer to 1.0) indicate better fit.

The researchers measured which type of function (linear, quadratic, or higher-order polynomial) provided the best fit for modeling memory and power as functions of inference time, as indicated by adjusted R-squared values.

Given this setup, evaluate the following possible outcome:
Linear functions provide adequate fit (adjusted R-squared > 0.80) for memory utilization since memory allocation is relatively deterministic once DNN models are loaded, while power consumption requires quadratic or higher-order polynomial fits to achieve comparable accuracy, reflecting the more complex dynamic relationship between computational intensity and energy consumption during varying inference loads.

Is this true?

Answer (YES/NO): NO